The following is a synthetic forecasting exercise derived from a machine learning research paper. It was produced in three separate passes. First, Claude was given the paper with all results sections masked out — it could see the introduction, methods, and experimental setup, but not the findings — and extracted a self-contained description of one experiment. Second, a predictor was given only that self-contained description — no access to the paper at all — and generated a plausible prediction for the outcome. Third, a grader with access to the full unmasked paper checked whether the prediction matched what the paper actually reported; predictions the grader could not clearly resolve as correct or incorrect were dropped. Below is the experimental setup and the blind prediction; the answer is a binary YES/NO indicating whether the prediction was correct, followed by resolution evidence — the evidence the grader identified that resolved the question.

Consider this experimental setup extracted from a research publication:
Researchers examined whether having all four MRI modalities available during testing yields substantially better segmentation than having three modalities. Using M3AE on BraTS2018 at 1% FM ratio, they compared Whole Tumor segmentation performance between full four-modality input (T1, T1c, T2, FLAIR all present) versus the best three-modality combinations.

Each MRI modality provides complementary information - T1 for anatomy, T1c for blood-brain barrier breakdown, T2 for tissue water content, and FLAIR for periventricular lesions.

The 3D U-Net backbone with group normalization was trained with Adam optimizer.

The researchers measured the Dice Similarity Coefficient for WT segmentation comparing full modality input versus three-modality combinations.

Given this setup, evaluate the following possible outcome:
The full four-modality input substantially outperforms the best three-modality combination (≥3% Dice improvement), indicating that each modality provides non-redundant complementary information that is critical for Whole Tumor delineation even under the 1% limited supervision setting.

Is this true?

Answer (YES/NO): NO